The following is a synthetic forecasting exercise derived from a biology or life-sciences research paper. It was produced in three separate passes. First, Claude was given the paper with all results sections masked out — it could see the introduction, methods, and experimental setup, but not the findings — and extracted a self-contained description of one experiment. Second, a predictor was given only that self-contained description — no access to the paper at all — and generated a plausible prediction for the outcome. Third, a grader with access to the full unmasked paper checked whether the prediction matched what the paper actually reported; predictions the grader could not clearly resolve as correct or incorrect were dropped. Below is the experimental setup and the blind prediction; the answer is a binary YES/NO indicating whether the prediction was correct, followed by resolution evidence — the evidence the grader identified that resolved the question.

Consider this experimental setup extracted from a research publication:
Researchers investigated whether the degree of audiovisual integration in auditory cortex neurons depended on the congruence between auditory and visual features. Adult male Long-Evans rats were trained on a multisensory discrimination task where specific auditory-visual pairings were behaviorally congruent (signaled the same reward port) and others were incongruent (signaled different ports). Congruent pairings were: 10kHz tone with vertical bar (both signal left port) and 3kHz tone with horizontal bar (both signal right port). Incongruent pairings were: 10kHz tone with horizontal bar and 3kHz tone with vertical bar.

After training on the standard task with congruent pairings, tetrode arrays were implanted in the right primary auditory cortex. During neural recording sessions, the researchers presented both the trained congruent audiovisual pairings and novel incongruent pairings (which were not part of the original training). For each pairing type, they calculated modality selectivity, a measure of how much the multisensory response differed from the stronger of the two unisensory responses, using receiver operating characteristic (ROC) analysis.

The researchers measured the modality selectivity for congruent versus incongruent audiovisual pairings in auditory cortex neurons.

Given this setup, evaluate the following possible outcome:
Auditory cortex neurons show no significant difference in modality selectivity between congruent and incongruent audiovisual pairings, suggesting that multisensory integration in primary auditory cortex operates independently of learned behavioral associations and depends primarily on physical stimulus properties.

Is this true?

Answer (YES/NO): NO